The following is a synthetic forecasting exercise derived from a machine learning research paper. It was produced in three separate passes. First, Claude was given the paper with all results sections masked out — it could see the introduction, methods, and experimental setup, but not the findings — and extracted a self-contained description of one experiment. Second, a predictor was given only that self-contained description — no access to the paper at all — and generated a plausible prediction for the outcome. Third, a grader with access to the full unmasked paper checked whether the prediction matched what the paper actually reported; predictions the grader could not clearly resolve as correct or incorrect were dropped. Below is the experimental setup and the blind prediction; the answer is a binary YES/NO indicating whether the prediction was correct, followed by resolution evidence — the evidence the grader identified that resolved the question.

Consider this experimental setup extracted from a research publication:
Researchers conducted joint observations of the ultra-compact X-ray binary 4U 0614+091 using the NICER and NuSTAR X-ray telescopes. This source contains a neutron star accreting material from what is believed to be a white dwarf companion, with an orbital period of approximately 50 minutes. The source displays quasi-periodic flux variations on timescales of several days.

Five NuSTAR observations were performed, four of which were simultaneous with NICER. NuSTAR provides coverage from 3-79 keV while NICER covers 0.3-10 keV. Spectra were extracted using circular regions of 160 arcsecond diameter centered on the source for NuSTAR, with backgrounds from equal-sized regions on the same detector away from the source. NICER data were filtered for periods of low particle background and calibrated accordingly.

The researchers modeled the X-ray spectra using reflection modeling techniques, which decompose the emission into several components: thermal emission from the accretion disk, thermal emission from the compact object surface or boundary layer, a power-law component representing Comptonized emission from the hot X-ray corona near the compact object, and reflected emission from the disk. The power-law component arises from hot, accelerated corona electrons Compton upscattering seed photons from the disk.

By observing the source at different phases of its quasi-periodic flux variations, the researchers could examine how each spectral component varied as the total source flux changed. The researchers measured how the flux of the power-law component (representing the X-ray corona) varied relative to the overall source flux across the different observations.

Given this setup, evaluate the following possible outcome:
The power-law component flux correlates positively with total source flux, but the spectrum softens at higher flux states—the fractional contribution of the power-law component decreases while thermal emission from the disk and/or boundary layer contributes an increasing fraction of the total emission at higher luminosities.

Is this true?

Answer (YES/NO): NO